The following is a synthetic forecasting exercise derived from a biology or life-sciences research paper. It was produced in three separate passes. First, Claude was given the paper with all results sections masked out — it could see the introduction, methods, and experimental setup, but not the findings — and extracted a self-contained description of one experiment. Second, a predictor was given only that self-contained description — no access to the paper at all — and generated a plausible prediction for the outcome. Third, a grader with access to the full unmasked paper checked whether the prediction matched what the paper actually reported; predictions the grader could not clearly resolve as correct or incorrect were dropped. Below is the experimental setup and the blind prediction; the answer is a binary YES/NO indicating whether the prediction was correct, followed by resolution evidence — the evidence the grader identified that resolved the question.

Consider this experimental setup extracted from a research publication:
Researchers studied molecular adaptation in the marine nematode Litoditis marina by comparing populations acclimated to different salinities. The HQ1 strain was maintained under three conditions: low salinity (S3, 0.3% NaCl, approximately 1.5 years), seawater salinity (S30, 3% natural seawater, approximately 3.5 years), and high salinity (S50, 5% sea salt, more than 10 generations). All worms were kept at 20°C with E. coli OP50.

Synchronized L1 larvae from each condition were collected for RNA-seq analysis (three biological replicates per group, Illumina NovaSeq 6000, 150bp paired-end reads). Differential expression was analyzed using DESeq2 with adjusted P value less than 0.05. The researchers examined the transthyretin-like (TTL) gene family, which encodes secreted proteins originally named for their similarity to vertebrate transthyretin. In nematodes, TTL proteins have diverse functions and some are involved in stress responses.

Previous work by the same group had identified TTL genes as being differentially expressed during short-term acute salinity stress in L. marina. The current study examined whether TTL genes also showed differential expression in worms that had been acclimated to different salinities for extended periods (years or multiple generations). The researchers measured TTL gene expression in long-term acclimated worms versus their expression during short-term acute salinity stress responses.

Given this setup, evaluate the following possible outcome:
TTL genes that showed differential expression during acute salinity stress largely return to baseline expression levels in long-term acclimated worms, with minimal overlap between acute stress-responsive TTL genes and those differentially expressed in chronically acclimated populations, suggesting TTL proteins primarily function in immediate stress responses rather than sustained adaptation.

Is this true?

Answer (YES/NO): NO